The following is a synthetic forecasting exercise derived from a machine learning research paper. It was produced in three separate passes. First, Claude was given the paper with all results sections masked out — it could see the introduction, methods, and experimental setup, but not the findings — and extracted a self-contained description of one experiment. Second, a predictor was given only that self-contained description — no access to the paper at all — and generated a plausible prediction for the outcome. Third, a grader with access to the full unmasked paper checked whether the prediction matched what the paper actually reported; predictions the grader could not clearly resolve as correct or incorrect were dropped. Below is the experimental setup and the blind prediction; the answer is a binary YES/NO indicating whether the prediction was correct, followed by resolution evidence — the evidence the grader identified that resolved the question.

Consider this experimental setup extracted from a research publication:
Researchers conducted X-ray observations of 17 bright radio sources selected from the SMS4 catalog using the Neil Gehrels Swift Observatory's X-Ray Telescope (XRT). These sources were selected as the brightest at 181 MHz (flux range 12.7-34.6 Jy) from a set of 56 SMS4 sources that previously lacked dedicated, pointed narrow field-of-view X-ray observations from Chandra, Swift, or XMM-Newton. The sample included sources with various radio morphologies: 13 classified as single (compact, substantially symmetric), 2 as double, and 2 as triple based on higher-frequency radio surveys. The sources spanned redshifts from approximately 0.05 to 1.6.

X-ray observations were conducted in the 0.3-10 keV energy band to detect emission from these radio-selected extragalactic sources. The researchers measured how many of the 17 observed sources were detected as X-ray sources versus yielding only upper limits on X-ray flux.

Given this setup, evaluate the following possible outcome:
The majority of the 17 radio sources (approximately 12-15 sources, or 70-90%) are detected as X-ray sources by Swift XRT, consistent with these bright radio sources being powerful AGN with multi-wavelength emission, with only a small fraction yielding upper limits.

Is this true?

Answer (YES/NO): NO